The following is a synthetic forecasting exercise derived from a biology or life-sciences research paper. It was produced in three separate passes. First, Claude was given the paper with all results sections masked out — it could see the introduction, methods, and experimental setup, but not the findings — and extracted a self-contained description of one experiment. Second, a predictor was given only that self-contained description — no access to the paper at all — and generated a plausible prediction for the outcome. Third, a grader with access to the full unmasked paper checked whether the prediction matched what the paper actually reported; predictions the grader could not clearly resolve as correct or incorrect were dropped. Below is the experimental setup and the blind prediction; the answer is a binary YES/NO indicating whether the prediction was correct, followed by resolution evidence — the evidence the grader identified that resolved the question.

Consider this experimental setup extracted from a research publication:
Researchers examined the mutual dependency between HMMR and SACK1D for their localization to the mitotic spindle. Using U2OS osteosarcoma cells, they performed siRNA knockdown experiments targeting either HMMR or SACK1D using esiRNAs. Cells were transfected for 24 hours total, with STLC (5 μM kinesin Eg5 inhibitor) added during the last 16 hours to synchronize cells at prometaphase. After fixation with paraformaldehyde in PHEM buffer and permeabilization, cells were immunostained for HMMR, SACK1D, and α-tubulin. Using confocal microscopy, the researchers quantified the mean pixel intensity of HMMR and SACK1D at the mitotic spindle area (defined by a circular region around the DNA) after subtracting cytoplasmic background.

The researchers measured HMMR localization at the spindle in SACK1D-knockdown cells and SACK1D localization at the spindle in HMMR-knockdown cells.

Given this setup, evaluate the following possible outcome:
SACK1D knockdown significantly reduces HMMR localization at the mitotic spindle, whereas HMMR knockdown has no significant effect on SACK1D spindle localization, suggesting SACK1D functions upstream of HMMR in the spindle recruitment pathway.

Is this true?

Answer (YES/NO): NO